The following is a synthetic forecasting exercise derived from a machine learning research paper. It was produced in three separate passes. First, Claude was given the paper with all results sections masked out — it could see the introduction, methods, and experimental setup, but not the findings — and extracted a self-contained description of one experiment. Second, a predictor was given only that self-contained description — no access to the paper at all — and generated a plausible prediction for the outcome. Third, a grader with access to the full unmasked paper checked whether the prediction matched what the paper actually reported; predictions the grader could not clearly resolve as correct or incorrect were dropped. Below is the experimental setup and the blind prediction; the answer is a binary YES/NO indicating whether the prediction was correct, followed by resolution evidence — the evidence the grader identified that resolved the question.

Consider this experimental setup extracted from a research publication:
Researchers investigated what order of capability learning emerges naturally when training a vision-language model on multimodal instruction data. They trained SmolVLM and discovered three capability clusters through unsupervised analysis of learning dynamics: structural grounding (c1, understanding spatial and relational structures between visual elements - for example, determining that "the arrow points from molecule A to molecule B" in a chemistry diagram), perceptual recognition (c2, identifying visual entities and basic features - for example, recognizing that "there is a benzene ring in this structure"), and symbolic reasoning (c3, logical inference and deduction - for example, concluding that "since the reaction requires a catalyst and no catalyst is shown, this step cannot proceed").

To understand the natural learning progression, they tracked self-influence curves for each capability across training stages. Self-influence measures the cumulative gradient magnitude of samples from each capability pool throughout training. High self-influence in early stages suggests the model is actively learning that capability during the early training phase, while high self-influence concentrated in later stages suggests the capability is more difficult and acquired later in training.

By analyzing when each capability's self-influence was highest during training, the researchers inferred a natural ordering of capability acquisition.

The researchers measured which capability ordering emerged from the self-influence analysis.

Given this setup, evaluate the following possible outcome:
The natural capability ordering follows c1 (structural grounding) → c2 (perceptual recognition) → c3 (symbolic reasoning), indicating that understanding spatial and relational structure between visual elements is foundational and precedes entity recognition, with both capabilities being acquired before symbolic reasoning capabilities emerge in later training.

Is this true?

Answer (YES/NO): YES